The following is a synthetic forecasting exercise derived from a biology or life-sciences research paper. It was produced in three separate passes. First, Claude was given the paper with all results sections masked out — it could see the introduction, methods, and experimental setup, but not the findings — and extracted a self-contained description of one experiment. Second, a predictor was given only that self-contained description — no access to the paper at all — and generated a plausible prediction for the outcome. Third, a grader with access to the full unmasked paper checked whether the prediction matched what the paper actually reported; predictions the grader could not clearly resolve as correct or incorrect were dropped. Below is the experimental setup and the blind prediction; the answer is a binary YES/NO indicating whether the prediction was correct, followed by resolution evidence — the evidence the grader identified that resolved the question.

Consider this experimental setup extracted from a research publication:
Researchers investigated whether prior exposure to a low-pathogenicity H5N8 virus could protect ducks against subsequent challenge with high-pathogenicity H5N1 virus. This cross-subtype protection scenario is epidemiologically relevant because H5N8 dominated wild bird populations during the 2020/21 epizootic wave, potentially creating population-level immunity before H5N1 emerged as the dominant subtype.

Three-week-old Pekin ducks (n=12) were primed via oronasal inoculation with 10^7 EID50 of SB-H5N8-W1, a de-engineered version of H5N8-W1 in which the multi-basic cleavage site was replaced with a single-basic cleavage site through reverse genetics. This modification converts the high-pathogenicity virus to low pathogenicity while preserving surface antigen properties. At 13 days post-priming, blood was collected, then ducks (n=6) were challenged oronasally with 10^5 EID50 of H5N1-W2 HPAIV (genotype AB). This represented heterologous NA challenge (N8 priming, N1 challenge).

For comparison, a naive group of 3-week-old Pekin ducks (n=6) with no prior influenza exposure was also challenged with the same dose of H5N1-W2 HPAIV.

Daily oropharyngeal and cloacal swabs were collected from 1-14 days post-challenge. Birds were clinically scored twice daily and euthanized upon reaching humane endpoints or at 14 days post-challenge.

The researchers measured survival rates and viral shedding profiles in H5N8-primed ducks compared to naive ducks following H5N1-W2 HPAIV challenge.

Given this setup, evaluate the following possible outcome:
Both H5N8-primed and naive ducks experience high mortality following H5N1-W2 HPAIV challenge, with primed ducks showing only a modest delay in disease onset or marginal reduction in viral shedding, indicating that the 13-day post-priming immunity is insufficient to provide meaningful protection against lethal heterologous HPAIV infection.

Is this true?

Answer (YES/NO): NO